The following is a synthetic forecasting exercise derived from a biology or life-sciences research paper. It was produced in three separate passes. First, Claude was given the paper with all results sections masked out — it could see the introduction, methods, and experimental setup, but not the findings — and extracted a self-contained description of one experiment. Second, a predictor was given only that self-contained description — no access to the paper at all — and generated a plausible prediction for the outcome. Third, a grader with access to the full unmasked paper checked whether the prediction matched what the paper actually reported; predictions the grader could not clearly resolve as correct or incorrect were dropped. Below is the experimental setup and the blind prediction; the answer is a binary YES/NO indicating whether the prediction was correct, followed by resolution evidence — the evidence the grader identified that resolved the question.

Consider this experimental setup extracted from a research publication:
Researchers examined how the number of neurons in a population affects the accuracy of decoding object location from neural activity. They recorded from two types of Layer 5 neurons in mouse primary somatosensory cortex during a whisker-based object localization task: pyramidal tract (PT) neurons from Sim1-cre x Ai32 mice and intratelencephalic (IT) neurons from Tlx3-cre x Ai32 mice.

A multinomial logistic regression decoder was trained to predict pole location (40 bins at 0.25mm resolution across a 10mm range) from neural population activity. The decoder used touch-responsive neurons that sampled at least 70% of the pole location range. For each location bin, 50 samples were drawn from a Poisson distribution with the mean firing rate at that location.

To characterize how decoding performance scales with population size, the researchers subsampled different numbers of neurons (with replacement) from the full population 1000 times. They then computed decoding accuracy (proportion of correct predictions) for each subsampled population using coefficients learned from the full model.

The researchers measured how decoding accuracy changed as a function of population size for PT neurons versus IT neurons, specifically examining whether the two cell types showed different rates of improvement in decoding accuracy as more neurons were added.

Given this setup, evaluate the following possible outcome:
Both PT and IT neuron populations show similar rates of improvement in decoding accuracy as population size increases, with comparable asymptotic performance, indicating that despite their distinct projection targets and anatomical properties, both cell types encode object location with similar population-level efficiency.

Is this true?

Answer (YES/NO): NO